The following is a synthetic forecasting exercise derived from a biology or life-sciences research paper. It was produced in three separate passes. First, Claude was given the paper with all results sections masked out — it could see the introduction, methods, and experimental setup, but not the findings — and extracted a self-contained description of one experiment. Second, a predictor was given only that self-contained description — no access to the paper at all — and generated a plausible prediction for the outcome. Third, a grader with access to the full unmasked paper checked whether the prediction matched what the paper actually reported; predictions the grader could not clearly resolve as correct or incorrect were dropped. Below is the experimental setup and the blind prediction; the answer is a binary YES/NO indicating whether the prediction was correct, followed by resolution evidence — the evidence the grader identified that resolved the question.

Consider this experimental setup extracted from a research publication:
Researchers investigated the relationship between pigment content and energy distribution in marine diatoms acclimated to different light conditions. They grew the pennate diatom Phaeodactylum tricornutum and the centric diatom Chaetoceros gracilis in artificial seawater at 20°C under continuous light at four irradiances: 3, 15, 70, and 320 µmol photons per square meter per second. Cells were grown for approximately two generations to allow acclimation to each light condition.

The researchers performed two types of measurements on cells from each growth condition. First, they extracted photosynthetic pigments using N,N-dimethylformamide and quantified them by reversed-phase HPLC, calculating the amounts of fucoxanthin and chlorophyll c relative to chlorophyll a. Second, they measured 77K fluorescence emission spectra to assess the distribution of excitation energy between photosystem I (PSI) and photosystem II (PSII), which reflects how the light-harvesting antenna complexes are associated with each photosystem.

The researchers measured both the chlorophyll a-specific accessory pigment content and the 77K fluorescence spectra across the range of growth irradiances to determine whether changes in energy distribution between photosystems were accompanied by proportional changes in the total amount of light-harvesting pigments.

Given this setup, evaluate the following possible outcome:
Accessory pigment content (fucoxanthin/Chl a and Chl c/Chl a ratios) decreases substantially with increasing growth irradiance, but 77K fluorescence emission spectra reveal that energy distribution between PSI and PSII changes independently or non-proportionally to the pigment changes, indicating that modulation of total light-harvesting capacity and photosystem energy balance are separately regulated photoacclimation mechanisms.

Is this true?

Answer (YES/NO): NO